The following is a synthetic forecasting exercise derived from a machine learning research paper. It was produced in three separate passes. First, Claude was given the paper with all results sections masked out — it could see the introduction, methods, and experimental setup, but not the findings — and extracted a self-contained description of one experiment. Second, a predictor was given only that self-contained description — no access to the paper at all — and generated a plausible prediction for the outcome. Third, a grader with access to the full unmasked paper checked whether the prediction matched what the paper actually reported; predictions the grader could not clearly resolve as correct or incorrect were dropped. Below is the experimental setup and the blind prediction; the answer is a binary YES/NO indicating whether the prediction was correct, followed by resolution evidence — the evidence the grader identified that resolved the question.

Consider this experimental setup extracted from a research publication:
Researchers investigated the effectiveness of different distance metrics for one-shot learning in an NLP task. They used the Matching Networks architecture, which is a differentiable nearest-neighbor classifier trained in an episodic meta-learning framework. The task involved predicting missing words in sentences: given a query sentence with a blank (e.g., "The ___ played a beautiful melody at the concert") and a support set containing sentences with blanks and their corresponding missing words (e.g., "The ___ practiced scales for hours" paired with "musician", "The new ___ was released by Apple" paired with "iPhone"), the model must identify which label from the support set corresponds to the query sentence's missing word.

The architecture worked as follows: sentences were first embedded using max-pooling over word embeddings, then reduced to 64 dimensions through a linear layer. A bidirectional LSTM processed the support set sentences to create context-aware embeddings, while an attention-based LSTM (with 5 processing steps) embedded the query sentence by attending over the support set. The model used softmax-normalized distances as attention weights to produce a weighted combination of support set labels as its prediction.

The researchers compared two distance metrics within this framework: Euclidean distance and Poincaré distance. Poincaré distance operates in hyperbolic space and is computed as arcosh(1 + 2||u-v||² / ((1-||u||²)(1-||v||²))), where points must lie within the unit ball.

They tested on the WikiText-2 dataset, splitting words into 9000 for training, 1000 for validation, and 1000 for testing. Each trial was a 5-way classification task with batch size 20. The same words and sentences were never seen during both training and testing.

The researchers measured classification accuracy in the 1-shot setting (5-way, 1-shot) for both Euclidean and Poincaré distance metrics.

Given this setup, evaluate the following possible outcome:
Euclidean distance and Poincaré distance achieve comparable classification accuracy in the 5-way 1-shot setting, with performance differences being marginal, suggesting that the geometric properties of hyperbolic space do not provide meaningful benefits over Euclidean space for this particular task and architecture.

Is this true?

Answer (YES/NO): NO